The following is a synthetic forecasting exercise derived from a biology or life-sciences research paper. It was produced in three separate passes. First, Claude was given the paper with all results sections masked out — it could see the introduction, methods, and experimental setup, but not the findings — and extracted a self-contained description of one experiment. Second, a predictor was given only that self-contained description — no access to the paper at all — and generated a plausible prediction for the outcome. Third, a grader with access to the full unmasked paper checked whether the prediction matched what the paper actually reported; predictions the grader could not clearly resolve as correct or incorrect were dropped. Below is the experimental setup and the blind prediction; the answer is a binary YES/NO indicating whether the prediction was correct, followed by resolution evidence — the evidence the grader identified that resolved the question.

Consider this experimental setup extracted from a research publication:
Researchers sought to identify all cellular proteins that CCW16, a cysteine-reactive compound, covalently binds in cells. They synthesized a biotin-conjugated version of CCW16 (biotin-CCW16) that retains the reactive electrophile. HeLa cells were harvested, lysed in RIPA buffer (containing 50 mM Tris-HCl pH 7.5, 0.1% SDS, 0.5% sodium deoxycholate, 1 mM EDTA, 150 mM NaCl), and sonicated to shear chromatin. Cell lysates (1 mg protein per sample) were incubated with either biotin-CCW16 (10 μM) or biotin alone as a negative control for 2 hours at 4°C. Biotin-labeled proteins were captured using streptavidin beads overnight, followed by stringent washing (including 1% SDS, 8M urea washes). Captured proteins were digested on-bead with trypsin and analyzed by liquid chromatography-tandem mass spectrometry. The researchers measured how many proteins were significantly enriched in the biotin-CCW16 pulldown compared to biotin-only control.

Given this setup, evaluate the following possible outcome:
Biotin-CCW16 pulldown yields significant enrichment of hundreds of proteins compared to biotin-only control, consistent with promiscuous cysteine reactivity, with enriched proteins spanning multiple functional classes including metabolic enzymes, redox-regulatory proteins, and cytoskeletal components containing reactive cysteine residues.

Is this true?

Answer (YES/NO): NO